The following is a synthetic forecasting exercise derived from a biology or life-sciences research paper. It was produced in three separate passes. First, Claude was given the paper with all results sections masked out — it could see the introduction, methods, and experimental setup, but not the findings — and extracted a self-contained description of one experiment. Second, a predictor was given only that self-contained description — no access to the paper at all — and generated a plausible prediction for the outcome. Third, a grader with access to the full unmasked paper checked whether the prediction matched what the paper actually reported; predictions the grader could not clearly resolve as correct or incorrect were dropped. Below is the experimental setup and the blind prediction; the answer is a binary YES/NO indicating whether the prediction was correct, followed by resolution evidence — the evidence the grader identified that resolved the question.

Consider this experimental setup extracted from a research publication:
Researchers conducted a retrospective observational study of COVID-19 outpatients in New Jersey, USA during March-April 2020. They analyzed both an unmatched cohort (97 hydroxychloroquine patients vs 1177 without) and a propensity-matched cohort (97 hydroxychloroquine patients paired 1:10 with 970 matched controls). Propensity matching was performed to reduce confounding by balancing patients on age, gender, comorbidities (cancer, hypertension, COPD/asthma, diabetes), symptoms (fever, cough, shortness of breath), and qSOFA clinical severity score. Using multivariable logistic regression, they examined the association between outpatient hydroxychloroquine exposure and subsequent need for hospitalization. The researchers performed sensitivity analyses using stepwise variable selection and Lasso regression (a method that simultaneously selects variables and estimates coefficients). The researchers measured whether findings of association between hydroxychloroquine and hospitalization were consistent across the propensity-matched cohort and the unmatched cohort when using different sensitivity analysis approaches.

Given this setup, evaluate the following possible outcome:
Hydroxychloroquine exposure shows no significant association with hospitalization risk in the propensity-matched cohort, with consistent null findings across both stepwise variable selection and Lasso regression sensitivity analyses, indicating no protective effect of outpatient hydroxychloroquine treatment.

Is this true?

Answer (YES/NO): NO